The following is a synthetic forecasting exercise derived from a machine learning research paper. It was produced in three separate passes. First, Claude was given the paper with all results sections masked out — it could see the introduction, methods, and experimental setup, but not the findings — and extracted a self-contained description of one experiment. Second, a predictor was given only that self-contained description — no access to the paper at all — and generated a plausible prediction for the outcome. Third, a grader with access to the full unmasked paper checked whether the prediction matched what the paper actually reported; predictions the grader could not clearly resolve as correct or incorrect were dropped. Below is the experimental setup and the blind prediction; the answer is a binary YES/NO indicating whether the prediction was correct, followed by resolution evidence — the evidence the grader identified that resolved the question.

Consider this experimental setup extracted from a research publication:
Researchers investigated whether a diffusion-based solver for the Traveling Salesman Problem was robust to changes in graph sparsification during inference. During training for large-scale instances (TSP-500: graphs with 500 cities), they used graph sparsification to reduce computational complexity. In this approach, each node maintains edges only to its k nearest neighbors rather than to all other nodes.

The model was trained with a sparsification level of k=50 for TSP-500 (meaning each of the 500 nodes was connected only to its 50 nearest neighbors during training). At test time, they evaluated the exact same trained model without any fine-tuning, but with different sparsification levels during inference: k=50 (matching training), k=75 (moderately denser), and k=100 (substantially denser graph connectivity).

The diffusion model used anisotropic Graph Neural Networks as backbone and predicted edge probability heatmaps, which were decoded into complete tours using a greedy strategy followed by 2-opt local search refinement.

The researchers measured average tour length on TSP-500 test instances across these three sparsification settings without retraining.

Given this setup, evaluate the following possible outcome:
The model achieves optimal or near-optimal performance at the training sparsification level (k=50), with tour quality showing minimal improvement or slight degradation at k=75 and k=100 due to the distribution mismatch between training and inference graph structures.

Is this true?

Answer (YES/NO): NO